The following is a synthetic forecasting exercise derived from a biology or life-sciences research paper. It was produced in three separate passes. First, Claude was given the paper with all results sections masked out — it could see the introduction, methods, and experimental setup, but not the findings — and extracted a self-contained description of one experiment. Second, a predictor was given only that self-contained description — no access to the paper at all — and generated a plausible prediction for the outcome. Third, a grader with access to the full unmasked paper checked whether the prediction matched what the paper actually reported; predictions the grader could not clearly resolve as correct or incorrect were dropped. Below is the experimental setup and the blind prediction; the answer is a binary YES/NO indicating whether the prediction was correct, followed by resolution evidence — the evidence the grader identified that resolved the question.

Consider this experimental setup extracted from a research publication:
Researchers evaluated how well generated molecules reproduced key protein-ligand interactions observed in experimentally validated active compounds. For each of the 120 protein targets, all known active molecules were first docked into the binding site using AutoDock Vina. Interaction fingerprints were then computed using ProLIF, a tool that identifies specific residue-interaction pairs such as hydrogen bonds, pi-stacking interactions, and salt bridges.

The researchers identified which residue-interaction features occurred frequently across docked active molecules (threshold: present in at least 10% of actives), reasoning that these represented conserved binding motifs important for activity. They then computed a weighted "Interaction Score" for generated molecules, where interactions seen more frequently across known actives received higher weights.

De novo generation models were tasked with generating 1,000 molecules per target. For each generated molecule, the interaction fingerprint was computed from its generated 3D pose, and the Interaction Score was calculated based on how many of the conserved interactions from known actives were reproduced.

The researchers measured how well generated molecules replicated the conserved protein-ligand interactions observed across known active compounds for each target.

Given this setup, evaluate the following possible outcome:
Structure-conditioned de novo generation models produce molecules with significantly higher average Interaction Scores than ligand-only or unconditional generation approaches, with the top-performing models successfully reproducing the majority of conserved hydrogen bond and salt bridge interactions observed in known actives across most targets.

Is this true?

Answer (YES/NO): NO